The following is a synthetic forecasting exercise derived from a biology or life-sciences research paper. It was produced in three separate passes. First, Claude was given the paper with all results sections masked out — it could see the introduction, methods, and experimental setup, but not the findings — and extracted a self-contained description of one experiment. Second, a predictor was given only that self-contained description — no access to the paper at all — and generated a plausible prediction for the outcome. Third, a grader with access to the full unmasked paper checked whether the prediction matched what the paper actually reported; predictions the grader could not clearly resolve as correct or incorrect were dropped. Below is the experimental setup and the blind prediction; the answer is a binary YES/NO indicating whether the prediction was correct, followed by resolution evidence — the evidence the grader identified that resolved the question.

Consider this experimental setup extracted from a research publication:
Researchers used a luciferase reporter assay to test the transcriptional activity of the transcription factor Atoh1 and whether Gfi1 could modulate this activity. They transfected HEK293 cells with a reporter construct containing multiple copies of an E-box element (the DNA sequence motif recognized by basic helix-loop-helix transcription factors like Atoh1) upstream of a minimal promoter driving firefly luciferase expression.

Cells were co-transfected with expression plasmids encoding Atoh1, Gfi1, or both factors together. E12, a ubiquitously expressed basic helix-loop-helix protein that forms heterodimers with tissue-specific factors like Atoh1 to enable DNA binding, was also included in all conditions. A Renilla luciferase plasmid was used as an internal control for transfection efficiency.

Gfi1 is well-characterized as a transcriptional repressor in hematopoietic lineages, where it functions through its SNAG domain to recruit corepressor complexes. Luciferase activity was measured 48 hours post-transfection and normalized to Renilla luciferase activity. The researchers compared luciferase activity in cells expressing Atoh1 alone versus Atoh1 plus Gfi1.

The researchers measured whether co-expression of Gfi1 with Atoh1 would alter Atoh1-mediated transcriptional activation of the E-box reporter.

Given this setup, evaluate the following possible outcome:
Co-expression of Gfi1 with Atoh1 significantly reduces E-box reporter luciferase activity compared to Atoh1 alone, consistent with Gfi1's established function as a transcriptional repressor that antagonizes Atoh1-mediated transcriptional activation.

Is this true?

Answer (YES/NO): NO